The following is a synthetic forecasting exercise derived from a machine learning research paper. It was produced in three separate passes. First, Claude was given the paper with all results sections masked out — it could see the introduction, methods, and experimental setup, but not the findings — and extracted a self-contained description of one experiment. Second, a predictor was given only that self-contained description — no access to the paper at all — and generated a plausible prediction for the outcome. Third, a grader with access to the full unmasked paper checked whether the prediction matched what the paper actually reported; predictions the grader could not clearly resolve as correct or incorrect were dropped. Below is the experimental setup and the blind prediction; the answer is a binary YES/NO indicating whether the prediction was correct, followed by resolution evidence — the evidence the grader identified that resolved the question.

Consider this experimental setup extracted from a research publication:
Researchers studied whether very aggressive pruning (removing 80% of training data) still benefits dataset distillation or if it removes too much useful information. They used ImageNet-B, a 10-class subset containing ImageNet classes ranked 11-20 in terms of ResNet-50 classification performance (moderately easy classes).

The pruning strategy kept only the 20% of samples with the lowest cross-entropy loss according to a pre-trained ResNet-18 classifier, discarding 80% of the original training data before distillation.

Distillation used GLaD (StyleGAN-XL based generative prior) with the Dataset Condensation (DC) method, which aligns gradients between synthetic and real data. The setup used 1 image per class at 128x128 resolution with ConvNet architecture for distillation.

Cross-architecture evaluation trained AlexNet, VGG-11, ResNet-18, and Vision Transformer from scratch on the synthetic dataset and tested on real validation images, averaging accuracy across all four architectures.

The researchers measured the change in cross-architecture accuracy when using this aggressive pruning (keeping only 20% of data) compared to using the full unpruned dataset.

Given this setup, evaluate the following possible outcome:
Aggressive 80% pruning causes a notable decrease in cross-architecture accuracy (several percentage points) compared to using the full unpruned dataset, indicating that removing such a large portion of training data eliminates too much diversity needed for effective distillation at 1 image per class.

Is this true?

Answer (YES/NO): NO